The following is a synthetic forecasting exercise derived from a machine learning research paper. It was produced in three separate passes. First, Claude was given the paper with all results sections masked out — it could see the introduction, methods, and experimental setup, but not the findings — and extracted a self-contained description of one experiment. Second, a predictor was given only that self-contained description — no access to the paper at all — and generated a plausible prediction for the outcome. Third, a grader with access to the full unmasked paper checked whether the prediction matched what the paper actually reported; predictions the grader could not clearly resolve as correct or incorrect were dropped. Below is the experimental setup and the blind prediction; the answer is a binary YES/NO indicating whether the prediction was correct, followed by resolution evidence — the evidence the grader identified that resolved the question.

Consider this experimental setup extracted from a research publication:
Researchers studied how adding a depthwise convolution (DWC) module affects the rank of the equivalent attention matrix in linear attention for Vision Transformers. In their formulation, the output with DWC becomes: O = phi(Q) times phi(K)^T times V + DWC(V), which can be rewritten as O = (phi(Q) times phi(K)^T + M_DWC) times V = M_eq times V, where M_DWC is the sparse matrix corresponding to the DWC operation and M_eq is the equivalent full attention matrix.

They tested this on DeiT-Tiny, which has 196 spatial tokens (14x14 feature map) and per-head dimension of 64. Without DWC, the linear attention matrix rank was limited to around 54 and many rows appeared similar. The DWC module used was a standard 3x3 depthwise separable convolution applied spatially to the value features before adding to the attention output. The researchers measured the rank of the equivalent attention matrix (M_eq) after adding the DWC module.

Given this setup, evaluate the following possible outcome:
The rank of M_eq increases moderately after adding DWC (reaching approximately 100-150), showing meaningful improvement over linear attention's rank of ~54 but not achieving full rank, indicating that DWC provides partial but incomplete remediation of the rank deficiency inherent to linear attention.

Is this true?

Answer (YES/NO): NO